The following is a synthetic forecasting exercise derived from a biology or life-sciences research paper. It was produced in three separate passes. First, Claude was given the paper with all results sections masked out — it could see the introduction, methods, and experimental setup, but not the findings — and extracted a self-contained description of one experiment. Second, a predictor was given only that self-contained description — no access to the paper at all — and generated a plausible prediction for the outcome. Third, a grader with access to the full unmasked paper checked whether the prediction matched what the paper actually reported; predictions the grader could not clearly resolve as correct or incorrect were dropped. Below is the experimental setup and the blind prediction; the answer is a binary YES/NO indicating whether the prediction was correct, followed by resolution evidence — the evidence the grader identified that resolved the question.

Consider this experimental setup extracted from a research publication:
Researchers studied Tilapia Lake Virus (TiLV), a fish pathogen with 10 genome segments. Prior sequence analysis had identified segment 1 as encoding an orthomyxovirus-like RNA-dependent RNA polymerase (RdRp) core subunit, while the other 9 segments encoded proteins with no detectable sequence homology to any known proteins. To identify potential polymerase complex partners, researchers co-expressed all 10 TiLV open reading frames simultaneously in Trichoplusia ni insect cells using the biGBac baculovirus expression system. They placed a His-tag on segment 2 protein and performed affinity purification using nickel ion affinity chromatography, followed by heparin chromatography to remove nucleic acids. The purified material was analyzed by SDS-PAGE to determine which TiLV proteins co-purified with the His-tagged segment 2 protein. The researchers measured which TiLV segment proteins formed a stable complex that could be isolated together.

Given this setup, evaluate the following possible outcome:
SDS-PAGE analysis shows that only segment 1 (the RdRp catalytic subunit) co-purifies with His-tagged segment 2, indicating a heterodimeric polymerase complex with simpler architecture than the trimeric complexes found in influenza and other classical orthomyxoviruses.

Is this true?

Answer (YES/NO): NO